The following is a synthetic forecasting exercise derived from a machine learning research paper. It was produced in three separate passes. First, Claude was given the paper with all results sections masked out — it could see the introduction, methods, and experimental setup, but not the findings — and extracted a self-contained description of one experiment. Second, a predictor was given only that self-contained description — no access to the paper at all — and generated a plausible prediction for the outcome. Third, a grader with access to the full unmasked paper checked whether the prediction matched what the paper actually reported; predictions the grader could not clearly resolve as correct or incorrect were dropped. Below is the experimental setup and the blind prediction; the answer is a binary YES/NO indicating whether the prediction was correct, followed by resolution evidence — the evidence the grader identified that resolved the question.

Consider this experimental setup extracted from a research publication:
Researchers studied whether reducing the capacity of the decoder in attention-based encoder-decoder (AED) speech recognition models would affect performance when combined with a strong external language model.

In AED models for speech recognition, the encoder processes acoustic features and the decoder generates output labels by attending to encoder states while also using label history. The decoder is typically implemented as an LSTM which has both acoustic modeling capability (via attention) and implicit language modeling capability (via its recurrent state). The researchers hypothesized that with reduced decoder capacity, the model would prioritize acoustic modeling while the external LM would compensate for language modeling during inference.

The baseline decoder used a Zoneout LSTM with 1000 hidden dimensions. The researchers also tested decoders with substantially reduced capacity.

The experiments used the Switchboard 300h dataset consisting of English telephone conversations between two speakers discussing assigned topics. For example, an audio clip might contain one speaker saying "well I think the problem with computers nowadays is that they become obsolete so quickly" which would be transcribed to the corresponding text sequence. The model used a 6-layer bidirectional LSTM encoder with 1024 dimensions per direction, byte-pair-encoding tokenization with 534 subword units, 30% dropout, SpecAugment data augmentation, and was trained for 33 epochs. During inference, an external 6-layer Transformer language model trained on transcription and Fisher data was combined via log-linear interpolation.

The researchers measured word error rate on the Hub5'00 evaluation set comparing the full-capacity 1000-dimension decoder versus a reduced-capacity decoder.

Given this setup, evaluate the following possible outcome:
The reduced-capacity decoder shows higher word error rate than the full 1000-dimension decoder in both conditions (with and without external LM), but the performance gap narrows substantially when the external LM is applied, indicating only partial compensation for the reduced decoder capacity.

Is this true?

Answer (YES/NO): YES